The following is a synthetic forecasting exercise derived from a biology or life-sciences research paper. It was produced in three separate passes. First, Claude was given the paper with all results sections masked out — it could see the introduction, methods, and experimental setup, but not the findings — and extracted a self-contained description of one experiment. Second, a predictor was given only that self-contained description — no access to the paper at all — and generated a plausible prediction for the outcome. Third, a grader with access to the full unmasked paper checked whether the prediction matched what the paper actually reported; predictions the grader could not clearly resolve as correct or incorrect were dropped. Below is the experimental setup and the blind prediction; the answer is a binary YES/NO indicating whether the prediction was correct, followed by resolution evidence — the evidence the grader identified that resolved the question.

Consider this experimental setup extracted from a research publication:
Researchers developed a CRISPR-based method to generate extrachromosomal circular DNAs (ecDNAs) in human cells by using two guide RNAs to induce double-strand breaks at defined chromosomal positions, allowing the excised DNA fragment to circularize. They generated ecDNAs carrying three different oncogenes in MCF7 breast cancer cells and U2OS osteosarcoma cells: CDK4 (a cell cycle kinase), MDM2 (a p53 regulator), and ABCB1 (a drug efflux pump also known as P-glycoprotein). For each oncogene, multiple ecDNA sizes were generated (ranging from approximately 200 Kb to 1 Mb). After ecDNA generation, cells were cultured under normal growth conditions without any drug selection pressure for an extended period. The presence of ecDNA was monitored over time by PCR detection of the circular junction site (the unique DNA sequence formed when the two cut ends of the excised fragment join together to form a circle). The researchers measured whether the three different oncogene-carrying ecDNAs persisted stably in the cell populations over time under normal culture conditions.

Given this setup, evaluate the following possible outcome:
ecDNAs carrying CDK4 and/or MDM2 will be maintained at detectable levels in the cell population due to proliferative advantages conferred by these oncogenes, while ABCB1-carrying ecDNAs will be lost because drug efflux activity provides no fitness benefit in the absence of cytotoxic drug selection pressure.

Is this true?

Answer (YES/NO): YES